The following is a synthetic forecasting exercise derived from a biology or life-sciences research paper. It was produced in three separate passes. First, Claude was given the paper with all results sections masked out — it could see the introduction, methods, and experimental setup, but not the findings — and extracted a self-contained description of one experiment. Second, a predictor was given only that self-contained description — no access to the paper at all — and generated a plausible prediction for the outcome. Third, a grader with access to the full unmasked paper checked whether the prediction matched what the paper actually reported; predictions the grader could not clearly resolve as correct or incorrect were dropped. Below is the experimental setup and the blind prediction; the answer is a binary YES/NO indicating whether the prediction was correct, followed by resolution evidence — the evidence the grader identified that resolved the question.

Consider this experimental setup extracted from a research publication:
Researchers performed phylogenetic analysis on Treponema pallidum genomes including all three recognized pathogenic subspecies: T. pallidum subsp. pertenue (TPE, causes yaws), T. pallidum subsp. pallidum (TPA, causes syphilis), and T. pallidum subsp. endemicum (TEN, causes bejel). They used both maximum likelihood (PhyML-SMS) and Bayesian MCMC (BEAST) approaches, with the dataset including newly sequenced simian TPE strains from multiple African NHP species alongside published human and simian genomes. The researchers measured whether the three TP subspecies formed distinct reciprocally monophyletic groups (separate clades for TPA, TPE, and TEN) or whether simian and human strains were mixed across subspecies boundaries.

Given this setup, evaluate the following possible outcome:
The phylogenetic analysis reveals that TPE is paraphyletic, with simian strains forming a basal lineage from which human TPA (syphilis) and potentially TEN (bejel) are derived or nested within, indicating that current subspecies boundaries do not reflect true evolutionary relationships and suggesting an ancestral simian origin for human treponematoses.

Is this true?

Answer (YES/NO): NO